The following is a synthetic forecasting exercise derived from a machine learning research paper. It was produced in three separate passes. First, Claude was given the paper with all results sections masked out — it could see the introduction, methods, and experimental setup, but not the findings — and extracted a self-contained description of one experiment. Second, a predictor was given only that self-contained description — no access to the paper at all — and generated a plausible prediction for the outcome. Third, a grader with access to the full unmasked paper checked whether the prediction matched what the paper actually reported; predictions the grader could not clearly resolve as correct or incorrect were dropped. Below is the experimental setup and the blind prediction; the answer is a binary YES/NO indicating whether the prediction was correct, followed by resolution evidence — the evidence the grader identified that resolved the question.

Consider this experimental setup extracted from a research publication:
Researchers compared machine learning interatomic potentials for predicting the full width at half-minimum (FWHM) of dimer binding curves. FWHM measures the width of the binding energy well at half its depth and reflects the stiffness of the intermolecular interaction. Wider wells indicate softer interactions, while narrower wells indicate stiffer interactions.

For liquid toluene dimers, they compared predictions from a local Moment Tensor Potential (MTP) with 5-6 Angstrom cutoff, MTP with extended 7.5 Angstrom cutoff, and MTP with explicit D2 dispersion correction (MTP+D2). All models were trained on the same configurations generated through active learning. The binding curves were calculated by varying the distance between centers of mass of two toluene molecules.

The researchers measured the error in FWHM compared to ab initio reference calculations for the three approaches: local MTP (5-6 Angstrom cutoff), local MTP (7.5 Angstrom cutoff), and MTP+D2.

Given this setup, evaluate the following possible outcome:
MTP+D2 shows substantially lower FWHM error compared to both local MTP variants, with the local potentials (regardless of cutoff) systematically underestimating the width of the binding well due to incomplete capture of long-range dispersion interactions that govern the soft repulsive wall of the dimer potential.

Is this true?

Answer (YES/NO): NO